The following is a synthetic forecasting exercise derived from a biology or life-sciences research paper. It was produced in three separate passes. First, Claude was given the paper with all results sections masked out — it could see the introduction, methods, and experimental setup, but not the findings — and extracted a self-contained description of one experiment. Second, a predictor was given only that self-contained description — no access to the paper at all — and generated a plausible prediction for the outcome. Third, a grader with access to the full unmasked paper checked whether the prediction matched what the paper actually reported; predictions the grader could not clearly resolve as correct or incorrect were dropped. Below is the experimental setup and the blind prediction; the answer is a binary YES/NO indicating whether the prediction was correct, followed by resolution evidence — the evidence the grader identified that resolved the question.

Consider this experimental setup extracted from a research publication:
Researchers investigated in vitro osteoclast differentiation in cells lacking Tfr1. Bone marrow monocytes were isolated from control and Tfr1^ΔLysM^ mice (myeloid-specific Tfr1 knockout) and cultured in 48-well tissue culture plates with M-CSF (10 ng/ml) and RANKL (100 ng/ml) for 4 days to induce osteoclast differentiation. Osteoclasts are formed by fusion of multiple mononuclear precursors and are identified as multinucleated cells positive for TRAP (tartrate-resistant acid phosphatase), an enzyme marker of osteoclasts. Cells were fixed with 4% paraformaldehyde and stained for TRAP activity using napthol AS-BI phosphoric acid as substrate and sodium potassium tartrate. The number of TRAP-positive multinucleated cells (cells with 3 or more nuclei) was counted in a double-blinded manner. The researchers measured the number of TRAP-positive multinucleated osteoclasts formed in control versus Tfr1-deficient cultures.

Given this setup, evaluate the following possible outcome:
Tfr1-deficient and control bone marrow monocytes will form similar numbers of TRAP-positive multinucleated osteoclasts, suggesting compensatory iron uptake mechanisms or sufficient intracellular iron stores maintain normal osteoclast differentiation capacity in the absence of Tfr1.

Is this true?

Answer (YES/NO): YES